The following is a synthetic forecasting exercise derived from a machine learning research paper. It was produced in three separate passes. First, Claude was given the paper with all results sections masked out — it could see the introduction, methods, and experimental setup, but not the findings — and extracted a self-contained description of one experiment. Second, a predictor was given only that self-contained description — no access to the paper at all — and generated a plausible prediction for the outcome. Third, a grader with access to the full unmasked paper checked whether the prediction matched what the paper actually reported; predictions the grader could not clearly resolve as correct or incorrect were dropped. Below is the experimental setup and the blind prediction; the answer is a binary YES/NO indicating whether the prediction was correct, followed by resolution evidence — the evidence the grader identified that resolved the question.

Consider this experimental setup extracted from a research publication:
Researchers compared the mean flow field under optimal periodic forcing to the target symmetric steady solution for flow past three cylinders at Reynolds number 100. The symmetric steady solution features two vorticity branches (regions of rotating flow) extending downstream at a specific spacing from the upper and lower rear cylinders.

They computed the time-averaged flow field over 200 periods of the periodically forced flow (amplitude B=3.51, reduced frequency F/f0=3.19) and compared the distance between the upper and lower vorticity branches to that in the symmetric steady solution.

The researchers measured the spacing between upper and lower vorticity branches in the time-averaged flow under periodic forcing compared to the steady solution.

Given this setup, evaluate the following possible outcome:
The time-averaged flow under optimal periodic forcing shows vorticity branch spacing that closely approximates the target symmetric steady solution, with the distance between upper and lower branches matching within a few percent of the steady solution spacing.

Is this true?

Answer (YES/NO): NO